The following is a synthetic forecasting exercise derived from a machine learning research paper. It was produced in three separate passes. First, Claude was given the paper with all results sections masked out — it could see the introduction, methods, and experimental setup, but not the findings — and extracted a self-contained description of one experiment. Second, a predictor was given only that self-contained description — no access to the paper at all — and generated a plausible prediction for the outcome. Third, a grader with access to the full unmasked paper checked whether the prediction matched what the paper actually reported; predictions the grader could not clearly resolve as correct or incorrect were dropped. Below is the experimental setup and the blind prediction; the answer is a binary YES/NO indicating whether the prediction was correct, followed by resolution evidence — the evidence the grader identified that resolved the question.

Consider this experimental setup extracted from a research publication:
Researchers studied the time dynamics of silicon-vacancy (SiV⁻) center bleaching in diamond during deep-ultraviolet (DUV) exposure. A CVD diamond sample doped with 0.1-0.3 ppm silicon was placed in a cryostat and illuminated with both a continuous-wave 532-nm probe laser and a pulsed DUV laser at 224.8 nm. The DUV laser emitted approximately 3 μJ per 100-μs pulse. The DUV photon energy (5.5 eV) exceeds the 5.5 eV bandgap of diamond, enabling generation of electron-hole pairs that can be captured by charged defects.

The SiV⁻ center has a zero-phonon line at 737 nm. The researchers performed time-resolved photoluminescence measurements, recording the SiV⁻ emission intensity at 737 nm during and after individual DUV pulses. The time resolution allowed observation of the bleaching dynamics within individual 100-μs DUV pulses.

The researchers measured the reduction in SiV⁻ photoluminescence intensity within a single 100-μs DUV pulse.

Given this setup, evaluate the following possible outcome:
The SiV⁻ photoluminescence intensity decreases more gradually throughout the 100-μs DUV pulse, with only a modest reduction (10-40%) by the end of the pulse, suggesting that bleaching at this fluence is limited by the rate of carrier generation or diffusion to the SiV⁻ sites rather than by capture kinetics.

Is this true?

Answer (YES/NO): NO